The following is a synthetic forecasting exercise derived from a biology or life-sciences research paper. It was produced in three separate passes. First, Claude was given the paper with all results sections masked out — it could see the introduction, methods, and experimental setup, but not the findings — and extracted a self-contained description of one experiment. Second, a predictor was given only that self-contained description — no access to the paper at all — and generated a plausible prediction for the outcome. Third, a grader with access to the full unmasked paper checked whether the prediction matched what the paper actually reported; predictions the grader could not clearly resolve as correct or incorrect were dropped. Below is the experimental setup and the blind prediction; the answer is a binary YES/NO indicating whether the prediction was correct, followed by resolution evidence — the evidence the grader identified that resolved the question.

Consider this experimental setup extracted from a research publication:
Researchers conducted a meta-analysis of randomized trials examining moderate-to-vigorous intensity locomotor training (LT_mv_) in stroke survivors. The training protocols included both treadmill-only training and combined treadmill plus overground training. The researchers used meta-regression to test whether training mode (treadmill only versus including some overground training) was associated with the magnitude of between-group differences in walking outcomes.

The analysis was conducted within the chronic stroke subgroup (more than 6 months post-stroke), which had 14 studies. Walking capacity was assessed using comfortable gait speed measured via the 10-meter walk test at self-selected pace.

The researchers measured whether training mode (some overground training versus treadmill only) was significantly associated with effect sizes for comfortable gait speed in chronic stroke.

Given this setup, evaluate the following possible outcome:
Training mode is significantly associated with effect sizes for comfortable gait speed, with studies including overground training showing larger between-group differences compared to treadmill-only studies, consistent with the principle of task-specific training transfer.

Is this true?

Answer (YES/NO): YES